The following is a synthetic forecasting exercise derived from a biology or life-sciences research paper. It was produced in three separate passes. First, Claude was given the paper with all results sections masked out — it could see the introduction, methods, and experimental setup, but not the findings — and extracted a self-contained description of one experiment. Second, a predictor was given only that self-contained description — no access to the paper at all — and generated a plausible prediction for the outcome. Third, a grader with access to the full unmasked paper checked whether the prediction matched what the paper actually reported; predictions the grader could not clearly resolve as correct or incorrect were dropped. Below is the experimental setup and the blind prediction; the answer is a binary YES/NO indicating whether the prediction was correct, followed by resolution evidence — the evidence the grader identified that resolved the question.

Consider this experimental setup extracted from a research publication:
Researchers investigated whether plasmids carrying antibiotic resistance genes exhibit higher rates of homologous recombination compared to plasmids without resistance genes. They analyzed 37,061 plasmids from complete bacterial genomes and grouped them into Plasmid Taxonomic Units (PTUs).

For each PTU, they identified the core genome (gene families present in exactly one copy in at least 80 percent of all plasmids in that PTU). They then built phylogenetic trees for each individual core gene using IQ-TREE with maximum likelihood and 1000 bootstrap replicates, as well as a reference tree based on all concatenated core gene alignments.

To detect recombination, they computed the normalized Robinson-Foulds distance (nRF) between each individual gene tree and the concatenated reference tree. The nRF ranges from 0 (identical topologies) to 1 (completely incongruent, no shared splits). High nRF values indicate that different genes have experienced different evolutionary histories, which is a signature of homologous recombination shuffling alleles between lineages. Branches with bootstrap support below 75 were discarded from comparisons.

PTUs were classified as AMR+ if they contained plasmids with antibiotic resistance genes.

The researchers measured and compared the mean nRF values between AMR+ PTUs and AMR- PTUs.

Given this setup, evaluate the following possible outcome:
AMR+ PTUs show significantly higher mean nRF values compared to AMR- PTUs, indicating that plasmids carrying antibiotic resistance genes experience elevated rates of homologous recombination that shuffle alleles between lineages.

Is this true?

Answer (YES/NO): YES